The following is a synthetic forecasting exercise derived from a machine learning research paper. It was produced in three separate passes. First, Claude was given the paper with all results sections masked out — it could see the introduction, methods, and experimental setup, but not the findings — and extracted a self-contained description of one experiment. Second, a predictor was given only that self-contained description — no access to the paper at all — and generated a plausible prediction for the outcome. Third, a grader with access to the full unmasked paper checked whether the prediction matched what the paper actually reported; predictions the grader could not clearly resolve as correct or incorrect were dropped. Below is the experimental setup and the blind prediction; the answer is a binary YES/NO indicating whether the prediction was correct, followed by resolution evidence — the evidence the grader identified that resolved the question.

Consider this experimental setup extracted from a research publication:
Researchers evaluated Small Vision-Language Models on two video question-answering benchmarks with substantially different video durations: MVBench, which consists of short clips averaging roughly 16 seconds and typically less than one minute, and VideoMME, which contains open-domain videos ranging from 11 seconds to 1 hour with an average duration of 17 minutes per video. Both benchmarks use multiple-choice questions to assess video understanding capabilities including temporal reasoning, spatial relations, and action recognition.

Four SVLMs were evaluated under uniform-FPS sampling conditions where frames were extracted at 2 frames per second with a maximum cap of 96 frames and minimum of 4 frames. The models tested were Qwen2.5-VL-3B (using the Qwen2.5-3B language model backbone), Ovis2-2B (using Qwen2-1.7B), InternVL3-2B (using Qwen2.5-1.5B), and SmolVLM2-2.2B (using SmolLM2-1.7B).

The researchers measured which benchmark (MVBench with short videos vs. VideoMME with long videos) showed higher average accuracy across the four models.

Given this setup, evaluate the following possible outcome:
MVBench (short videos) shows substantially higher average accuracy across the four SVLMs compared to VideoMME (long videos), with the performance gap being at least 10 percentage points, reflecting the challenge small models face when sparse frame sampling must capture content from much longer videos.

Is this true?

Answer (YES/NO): YES